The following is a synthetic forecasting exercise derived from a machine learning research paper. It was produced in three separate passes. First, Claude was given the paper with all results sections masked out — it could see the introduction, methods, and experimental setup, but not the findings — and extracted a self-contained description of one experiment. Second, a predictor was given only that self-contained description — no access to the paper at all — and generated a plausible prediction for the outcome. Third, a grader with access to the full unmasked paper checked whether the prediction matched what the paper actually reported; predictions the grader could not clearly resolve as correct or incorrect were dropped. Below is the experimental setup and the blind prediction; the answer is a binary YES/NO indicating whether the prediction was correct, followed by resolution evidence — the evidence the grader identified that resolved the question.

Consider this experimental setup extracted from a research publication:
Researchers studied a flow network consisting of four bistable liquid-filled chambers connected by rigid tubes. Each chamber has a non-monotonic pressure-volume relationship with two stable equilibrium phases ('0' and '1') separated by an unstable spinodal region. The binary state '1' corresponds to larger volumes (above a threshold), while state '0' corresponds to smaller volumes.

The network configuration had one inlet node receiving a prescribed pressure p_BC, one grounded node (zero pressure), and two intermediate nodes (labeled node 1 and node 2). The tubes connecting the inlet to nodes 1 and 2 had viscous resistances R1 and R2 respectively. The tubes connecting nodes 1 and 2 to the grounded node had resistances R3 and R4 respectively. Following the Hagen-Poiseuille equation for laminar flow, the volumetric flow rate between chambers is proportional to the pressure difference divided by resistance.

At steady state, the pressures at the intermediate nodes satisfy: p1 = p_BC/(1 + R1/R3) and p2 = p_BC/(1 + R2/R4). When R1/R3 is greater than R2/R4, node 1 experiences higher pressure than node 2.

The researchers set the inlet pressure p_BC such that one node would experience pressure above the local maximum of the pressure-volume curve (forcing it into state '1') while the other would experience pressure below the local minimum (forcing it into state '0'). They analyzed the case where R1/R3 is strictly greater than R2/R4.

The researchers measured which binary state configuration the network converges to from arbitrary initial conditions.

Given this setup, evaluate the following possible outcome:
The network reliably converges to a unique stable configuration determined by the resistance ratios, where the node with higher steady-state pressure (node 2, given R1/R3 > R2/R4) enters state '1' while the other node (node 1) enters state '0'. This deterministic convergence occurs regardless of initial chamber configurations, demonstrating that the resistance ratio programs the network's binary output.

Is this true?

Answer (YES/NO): NO